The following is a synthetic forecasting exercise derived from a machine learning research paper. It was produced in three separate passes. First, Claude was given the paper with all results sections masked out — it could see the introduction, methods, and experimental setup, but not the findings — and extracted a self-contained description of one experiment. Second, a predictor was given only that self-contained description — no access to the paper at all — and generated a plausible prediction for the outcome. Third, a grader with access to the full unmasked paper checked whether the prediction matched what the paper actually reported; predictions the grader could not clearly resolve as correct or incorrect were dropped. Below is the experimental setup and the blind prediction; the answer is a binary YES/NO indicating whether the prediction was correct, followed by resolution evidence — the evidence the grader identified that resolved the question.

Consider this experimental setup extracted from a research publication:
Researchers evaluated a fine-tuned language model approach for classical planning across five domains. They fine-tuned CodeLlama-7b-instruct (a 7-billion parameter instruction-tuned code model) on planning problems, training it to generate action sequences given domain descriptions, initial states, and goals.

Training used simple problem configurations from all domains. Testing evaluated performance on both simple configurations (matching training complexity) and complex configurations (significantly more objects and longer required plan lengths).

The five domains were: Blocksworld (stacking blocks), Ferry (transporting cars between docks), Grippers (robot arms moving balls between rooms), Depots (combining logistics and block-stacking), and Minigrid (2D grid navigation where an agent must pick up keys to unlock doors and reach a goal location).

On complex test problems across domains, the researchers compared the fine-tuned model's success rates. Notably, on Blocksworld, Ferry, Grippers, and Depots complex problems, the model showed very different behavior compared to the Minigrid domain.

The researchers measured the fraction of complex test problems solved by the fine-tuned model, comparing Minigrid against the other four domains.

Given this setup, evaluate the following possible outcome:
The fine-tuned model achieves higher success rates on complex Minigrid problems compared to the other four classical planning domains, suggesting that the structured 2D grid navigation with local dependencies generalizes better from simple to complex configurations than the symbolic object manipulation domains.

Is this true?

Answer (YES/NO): YES